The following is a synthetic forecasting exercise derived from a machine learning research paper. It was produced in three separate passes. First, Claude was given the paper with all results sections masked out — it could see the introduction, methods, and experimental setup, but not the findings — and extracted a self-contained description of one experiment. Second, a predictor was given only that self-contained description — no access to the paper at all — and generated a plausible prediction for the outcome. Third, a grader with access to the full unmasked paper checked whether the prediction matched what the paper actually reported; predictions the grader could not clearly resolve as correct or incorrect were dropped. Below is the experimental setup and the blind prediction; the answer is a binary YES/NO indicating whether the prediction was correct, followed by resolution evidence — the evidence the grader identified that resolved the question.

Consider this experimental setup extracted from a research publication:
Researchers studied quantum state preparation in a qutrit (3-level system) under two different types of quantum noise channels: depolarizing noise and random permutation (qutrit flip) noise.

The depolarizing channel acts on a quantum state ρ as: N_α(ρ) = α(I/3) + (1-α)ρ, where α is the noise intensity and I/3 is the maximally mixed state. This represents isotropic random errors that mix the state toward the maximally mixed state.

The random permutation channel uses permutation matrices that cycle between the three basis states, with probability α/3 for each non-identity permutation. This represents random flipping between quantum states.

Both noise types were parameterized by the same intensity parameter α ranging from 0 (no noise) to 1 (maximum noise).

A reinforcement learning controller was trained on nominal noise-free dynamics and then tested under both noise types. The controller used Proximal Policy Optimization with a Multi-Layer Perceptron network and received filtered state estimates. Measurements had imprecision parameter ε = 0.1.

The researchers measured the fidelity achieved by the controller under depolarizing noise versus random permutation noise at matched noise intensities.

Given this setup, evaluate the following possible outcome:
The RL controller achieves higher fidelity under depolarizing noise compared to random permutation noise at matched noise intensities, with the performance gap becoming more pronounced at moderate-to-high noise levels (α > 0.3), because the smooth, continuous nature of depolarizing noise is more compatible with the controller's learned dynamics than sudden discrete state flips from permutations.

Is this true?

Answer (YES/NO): NO